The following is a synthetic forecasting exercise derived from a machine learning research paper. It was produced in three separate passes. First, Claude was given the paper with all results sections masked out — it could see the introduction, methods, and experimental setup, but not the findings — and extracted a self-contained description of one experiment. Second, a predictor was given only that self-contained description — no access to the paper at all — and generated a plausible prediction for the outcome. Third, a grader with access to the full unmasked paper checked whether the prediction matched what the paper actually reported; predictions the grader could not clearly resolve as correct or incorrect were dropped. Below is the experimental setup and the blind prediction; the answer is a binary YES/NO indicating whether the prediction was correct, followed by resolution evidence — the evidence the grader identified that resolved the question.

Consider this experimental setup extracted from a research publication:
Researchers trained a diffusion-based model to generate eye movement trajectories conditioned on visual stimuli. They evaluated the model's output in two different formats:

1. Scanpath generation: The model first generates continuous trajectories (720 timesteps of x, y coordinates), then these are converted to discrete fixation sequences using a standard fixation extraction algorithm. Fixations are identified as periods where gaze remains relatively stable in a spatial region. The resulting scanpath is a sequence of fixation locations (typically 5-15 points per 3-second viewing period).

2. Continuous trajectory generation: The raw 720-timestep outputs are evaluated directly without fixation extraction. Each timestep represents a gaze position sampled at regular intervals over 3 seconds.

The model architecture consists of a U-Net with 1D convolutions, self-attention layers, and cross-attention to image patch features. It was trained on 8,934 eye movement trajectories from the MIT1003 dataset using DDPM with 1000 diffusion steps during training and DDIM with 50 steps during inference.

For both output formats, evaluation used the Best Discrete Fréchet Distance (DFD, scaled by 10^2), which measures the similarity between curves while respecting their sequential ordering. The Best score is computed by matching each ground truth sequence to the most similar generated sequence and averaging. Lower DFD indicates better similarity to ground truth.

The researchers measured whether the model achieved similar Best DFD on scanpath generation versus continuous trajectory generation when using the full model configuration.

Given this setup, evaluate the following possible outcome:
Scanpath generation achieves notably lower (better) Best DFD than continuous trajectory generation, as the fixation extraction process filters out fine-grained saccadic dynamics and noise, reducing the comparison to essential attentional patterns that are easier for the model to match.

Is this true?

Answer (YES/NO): NO